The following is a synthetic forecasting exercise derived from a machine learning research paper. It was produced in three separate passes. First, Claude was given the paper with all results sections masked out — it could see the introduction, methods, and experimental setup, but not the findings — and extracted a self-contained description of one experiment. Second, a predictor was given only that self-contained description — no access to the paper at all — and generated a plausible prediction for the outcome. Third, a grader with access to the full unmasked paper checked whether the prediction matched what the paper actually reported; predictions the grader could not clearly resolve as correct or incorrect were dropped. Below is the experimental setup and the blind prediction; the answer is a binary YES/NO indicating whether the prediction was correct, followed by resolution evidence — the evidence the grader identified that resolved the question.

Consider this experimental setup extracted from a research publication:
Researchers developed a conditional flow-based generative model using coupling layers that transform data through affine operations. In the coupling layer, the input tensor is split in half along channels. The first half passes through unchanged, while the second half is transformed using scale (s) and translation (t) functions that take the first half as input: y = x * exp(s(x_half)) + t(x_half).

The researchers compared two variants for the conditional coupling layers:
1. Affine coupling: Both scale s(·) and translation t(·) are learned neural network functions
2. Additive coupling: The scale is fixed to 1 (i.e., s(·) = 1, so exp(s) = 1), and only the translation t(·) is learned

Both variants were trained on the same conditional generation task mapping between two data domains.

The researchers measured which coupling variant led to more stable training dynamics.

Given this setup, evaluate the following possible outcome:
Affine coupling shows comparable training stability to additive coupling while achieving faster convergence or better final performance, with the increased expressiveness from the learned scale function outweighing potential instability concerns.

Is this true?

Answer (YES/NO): NO